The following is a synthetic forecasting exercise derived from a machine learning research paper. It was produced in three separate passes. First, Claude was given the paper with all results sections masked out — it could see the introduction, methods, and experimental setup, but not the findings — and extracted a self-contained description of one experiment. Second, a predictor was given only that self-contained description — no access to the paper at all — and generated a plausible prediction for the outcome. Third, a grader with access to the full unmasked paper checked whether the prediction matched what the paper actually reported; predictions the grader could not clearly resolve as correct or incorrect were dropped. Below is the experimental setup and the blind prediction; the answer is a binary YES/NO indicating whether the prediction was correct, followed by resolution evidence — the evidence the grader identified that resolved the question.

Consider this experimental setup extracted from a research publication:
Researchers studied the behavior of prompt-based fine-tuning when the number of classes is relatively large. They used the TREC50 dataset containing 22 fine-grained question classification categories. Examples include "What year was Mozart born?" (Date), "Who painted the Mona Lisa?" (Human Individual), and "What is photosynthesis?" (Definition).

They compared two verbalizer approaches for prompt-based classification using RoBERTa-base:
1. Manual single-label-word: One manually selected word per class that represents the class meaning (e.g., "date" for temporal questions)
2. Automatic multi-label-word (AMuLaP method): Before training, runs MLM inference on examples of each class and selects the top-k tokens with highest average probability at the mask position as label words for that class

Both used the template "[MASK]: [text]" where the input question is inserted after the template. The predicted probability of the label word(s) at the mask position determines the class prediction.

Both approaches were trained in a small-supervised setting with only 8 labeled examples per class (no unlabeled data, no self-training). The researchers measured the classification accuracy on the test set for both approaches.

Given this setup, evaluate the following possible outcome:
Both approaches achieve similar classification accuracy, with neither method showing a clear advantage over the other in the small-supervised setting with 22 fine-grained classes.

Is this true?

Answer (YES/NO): NO